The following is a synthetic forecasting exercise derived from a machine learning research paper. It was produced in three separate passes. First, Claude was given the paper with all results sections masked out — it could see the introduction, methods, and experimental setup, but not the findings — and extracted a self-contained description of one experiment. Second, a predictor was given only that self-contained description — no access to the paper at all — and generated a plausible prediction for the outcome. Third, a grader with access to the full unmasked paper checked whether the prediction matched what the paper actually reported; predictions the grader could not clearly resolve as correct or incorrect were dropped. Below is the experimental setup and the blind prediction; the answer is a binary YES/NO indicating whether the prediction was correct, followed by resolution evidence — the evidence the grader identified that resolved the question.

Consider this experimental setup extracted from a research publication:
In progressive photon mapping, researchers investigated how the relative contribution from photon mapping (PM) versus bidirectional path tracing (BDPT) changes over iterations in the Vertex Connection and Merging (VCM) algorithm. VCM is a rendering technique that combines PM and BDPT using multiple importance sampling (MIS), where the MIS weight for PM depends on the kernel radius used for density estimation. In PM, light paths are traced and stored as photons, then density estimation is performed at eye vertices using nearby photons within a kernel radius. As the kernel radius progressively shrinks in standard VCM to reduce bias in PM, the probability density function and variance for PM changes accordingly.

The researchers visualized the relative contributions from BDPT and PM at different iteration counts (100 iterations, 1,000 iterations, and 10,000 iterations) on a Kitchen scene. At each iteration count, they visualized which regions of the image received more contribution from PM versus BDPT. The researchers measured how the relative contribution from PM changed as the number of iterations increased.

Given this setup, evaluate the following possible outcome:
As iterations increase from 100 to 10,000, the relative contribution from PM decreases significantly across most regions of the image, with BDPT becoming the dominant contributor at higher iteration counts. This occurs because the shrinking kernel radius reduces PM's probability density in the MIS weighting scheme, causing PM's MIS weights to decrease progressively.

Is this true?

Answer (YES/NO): YES